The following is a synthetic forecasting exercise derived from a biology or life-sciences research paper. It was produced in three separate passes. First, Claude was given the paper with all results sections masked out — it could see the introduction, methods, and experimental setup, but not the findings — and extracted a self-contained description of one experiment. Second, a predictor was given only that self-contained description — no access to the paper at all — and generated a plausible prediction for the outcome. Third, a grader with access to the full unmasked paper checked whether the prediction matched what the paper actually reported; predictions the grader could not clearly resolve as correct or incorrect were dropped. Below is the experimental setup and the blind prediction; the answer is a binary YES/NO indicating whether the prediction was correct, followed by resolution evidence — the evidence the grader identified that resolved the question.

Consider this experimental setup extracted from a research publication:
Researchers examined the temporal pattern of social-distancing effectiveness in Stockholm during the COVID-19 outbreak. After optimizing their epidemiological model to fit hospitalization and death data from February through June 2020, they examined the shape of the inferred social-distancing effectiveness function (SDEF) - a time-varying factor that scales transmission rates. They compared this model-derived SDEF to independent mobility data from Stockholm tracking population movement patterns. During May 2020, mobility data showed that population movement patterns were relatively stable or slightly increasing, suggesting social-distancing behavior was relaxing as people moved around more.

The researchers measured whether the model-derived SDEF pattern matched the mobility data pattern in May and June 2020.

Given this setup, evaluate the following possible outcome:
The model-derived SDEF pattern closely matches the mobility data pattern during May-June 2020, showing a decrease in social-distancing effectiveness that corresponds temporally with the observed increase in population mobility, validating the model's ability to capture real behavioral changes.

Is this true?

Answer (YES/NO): NO